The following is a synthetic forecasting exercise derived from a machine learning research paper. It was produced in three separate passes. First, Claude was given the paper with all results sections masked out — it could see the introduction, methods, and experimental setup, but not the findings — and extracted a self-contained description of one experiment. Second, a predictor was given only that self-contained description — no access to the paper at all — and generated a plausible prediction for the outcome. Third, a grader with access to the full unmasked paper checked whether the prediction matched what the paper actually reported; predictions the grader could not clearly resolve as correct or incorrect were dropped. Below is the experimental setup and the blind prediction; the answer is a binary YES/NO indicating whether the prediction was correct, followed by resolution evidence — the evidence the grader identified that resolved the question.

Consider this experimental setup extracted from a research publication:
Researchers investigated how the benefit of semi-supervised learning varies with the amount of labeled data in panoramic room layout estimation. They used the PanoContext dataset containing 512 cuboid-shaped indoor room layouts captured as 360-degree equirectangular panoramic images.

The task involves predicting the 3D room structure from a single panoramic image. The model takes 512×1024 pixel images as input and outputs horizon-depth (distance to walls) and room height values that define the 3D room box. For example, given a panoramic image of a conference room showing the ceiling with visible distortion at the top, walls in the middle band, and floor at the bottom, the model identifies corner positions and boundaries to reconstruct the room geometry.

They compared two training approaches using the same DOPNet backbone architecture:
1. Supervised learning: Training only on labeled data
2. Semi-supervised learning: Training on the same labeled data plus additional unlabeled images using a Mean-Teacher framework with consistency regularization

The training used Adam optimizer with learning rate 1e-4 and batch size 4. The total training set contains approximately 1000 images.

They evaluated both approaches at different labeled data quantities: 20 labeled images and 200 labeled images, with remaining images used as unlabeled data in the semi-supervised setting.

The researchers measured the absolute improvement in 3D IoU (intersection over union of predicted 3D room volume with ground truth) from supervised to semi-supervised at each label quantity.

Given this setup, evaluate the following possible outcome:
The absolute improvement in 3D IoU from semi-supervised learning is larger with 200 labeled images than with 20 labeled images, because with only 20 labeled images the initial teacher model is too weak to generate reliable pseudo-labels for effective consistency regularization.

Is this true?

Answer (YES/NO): NO